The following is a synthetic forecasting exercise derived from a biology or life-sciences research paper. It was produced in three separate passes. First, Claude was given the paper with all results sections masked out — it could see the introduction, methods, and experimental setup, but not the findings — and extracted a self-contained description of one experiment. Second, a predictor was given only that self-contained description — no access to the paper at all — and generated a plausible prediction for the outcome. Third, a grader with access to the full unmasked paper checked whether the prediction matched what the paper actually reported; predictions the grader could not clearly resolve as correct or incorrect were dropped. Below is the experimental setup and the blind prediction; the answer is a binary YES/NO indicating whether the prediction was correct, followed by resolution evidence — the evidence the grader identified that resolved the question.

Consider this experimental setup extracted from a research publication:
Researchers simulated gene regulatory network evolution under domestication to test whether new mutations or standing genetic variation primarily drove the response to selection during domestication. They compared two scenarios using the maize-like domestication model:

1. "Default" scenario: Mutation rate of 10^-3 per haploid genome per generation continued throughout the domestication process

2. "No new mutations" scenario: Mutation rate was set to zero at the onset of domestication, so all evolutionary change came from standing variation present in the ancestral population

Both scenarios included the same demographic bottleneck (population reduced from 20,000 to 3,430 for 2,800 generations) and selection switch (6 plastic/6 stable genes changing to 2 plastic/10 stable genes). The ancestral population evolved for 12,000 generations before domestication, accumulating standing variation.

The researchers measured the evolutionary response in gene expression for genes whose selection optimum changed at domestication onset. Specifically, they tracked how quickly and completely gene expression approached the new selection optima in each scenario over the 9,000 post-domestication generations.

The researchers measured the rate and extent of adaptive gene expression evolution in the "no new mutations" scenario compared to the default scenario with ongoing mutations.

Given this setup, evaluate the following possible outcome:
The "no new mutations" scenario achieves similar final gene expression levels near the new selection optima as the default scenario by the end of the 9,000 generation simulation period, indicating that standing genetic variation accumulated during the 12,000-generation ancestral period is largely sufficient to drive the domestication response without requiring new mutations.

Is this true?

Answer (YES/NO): NO